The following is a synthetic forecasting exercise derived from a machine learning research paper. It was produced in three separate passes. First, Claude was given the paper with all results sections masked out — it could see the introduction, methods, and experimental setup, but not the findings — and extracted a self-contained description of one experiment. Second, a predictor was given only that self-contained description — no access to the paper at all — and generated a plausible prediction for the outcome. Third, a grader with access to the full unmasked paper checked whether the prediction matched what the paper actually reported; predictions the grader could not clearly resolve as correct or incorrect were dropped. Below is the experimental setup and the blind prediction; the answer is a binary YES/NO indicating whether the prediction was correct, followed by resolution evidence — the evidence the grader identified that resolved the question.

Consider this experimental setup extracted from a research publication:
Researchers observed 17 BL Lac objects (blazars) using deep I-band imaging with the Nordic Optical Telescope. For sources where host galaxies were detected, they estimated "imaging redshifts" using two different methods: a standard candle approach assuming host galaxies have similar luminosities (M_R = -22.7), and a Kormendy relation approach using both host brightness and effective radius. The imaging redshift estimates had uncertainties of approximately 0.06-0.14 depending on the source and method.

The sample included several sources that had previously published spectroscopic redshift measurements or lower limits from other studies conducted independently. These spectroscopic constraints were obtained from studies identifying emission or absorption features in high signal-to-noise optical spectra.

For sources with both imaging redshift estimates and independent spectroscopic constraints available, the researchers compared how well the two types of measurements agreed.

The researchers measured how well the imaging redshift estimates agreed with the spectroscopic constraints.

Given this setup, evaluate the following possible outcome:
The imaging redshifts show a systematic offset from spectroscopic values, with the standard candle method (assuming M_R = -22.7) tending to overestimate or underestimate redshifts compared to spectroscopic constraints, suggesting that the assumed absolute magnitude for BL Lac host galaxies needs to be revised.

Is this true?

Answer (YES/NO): NO